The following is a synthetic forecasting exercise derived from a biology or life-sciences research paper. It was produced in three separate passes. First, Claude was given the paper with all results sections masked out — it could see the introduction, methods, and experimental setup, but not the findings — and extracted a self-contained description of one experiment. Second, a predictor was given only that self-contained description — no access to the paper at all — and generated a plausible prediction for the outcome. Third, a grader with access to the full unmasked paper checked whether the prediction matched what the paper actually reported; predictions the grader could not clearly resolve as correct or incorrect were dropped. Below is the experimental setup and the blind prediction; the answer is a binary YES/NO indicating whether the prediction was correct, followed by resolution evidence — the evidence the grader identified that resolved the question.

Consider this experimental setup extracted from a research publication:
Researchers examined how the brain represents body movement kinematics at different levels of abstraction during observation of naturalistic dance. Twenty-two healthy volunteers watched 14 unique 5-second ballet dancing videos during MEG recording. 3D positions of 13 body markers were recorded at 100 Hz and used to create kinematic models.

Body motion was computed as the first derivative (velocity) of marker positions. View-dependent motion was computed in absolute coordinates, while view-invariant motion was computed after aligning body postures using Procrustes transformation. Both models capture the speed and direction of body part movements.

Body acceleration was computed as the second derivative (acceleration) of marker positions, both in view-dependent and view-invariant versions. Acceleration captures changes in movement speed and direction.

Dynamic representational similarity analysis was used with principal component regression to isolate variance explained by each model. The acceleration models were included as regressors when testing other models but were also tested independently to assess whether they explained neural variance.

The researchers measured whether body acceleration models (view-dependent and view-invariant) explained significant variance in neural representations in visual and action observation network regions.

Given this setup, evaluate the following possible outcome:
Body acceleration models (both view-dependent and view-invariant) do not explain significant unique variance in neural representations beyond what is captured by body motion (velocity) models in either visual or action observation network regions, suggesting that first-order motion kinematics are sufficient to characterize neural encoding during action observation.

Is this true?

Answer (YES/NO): YES